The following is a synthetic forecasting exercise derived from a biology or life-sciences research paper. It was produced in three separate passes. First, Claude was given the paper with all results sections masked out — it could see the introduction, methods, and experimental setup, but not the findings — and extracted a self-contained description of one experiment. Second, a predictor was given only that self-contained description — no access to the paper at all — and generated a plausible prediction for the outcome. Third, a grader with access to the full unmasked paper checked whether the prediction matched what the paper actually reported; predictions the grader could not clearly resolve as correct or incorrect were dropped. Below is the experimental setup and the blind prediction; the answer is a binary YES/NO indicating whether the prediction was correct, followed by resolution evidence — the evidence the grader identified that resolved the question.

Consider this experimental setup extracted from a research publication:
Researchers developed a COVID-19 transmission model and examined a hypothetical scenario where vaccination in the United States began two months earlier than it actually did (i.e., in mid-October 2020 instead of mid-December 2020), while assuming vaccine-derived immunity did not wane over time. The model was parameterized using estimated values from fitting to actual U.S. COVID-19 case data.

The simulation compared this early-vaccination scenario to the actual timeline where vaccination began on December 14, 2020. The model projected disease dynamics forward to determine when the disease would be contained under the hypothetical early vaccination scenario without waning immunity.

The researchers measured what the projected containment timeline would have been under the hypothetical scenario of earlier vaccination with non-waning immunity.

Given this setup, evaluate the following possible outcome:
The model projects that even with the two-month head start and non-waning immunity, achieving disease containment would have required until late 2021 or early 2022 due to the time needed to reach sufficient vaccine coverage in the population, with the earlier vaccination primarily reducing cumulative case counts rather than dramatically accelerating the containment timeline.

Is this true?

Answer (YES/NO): NO